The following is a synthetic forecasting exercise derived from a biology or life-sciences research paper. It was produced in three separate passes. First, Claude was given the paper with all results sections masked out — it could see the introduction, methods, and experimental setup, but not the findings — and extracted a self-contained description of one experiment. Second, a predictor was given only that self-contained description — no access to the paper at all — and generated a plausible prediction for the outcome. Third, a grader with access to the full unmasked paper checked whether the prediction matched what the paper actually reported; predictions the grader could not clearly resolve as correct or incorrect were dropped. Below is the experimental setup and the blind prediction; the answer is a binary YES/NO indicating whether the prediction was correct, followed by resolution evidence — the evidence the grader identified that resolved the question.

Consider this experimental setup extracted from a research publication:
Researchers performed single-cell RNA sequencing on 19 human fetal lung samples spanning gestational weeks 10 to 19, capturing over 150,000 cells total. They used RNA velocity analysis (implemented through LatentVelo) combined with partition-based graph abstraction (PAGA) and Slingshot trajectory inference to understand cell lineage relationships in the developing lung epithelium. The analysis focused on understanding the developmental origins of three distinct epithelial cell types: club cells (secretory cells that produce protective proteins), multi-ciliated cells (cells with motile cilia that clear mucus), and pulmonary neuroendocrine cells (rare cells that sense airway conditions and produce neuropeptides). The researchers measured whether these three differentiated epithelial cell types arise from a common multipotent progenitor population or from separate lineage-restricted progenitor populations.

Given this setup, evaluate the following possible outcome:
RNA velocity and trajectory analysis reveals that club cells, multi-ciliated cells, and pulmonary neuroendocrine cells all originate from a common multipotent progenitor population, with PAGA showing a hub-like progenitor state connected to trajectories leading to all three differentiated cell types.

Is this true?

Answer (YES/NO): YES